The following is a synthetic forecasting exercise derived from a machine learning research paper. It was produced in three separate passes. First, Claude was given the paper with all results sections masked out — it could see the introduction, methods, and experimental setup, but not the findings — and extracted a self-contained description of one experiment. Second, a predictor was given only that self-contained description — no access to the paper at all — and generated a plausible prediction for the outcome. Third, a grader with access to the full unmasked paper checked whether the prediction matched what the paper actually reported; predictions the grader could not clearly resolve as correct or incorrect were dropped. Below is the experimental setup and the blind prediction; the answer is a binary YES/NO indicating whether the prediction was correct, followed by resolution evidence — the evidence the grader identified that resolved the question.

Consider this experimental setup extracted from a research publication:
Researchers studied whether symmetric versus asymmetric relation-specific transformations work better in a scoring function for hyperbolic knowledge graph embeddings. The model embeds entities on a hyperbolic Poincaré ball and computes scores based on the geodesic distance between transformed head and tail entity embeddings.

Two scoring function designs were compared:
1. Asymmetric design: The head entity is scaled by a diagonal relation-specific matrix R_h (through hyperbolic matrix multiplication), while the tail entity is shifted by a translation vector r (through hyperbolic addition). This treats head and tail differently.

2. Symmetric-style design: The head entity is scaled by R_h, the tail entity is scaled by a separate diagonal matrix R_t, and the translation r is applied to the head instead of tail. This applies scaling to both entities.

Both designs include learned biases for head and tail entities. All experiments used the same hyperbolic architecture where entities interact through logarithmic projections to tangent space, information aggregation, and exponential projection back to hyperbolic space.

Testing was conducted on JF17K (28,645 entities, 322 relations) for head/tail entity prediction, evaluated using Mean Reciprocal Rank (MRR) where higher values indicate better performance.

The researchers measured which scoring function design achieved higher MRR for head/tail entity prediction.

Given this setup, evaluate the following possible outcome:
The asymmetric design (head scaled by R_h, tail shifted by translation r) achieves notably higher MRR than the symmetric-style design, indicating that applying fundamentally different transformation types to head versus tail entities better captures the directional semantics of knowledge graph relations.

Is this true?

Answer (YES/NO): YES